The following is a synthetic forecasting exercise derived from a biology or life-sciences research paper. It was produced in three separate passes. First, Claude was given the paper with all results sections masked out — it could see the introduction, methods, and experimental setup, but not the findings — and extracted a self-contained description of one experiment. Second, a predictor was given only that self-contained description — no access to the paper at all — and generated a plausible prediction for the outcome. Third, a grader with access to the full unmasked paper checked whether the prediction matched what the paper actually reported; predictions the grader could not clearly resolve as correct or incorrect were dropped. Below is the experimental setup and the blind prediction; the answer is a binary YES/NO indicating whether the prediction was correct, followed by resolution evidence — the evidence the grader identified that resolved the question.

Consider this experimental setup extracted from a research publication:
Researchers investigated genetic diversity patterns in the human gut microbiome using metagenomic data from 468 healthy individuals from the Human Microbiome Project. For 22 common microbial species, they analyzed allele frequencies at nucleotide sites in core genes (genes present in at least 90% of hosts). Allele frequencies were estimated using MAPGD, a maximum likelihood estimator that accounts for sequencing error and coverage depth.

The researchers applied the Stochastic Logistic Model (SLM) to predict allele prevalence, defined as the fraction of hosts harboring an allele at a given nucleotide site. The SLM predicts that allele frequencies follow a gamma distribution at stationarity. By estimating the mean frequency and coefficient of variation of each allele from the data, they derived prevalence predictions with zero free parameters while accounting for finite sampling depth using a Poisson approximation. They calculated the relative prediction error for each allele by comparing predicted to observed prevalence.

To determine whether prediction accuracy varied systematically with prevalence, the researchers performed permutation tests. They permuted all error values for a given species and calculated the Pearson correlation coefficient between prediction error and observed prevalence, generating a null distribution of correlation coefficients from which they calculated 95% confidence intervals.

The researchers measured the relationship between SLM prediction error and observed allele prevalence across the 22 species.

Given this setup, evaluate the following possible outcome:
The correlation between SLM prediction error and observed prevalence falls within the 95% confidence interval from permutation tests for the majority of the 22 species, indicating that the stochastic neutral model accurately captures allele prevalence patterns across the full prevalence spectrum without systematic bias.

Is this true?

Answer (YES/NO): NO